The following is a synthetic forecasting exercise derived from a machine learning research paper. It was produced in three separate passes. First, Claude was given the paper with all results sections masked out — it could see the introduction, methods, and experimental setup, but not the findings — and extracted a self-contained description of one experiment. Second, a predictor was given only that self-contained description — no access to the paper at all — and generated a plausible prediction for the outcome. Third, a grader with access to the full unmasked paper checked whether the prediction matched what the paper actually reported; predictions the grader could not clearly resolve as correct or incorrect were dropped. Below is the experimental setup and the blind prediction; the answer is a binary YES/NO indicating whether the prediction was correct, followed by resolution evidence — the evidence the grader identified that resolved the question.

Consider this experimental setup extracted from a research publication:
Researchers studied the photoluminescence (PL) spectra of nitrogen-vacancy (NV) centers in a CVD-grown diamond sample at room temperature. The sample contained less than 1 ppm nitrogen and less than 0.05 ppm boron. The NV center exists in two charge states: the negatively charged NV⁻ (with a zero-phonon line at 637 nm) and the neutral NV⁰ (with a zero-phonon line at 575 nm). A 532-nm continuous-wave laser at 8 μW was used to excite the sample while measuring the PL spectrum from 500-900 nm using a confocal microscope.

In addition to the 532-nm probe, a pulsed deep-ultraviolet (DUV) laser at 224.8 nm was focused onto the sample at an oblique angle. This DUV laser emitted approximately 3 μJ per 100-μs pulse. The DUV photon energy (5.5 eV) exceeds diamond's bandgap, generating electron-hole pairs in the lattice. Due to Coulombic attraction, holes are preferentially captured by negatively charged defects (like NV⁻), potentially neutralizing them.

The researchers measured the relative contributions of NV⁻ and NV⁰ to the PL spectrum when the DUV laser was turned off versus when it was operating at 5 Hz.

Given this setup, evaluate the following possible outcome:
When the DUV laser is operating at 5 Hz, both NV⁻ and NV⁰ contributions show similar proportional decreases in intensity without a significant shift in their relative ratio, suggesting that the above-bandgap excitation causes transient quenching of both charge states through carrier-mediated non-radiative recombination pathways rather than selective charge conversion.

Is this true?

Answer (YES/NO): NO